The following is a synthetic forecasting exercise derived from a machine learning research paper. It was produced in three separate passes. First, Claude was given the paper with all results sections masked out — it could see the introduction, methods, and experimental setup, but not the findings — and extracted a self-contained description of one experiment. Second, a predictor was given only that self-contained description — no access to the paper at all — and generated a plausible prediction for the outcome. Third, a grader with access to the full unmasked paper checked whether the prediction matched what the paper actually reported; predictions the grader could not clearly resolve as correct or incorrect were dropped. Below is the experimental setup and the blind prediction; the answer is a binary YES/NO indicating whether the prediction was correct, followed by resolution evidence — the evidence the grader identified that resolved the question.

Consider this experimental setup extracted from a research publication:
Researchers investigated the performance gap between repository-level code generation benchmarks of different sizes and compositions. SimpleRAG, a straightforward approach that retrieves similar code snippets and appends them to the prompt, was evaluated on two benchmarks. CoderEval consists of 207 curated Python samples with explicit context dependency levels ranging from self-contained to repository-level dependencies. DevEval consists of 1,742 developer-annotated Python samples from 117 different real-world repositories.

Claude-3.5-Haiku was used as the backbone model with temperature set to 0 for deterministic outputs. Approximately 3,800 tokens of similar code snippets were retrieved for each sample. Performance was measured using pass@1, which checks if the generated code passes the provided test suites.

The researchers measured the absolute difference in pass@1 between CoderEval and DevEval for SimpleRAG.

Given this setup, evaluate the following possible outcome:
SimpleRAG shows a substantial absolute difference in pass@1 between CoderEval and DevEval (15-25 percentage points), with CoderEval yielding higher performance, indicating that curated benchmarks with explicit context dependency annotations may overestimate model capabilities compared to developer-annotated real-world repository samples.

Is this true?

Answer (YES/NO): YES